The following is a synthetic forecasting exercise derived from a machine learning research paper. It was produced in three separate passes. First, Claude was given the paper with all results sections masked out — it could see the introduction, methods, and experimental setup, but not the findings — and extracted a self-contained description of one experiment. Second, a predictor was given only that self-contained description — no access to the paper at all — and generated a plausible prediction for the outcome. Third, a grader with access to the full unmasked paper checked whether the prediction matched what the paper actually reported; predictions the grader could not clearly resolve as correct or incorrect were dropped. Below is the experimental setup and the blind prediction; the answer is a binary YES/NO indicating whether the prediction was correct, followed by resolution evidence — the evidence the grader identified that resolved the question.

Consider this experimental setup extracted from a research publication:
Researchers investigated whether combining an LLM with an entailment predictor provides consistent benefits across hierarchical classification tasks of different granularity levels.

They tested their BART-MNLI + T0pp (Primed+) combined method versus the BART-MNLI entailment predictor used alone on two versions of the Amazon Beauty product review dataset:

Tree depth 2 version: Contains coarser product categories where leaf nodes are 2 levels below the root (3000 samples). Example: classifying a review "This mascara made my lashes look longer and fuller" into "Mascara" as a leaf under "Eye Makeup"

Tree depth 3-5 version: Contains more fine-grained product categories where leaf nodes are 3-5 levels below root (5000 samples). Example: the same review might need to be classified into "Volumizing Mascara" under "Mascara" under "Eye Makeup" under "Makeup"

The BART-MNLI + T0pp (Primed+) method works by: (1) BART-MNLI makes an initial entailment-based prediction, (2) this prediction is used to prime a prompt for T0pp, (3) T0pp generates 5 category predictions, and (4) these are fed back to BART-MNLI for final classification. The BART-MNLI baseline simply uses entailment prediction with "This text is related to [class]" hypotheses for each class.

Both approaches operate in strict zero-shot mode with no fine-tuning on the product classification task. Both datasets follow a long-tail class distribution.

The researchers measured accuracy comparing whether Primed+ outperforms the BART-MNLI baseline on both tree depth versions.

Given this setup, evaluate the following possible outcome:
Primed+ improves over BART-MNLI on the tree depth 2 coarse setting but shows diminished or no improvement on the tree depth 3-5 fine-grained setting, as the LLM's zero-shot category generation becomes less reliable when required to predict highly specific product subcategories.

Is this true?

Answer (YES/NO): YES